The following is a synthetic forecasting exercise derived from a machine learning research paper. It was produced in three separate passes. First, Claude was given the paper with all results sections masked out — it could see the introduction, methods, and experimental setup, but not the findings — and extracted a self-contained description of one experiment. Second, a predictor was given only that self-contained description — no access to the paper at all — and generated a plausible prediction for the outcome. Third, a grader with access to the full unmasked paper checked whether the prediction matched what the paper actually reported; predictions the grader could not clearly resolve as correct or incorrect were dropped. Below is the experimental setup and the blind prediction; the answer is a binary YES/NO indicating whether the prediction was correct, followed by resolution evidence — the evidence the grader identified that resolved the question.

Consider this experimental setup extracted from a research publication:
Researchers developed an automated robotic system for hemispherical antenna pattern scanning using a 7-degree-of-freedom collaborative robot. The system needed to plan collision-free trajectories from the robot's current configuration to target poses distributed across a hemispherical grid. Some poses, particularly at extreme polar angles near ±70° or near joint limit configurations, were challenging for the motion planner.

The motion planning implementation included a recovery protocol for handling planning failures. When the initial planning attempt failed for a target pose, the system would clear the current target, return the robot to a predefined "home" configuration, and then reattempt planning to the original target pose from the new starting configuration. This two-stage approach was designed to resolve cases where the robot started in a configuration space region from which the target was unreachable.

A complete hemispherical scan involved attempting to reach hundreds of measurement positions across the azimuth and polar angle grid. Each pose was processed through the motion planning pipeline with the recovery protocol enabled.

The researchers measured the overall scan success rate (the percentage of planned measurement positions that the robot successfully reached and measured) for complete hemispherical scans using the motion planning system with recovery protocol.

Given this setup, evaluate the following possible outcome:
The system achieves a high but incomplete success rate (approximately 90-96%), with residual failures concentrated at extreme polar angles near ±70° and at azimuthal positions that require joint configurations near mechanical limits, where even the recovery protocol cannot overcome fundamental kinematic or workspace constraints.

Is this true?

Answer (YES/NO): NO